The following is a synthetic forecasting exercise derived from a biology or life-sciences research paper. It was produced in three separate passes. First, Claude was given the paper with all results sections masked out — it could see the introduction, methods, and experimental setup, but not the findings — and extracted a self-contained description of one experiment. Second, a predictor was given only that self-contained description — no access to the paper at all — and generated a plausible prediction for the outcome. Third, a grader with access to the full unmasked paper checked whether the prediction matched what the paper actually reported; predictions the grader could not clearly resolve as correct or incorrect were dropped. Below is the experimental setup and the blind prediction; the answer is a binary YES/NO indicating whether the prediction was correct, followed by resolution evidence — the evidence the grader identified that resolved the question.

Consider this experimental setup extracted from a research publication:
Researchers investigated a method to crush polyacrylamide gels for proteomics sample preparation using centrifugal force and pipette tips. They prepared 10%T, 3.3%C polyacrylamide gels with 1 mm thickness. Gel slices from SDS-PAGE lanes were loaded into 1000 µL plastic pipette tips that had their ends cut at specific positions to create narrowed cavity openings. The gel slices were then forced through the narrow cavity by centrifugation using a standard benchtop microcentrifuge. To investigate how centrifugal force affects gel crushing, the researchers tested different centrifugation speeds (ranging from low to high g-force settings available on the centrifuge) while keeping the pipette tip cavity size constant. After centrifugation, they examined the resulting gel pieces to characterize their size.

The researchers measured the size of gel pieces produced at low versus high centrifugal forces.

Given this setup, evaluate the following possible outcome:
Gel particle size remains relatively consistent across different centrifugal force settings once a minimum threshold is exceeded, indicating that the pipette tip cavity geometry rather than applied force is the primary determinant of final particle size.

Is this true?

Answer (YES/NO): NO